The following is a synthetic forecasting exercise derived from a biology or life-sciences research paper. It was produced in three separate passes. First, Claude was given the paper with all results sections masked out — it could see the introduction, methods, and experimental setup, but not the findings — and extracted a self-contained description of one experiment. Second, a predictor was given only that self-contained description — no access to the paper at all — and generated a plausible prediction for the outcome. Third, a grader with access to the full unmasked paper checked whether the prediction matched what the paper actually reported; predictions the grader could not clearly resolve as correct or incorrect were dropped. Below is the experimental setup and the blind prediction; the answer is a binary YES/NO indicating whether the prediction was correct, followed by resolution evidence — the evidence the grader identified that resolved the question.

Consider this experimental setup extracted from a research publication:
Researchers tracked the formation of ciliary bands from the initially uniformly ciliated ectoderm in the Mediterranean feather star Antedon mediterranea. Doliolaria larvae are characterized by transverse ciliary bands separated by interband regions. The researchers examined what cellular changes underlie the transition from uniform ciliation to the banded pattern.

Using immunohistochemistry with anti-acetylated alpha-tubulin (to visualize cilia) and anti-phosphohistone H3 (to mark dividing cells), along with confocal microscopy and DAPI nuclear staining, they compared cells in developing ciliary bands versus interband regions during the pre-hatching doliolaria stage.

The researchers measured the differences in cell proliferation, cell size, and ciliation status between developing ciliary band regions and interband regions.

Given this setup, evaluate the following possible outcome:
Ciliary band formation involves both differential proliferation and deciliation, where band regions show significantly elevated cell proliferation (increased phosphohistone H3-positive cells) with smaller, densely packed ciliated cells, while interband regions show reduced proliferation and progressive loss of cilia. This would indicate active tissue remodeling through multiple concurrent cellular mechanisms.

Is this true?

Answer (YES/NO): YES